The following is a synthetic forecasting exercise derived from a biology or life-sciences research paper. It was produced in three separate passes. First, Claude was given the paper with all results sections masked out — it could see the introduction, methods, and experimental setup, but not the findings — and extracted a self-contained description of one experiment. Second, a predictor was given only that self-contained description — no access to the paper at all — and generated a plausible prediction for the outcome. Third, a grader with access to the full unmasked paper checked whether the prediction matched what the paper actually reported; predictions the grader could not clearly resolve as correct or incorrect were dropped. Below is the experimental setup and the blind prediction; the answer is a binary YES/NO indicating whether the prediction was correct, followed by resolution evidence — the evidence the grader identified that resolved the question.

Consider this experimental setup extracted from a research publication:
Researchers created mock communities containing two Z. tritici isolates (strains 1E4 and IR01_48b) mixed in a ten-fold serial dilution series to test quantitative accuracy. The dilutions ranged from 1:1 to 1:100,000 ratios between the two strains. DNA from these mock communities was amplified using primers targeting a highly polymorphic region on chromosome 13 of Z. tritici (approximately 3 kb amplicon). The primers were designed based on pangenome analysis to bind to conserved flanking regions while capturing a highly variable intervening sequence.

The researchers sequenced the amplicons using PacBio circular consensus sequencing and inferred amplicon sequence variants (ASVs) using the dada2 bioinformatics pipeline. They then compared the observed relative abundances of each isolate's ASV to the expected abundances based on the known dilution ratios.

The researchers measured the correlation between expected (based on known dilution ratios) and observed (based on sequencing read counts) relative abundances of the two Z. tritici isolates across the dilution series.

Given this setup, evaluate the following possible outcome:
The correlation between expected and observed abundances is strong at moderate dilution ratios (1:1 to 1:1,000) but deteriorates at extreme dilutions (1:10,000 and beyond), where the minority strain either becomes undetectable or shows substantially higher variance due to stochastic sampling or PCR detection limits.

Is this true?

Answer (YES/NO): NO